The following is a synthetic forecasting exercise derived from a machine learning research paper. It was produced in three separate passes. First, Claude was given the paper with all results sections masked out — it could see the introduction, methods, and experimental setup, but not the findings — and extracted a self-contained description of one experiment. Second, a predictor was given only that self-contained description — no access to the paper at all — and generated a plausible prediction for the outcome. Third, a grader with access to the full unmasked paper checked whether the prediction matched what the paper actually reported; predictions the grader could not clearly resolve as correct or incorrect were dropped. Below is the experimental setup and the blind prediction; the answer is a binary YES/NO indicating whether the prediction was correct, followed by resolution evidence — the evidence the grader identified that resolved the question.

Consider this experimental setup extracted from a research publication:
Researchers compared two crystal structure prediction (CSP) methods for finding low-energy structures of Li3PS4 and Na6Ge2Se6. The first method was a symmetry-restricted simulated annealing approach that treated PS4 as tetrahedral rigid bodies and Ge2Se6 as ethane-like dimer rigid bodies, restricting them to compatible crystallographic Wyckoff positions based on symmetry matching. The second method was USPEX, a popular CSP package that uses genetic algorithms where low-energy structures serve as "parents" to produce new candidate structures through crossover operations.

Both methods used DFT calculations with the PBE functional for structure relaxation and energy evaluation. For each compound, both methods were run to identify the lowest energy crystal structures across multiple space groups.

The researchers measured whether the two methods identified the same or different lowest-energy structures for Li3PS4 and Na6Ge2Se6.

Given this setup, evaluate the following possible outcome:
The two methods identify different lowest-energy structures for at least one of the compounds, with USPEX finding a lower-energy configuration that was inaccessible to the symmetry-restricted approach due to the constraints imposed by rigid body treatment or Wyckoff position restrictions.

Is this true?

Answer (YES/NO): NO